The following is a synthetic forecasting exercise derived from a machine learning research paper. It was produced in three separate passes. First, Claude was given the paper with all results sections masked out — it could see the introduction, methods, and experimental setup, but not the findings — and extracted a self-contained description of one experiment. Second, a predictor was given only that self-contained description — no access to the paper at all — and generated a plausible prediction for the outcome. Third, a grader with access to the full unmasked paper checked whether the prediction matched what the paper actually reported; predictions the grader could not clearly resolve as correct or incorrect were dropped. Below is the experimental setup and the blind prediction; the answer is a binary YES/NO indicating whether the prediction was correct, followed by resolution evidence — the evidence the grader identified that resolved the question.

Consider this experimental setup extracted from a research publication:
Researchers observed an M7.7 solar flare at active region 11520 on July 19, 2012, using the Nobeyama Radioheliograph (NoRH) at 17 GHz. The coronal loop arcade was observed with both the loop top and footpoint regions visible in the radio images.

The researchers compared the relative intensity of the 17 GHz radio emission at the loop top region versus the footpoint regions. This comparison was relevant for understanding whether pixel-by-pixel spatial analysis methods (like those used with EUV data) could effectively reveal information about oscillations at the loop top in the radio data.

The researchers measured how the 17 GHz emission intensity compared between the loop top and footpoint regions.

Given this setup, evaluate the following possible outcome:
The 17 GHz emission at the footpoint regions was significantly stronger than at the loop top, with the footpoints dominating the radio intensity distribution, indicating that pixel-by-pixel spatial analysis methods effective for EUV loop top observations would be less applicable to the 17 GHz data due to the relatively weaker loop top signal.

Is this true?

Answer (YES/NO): YES